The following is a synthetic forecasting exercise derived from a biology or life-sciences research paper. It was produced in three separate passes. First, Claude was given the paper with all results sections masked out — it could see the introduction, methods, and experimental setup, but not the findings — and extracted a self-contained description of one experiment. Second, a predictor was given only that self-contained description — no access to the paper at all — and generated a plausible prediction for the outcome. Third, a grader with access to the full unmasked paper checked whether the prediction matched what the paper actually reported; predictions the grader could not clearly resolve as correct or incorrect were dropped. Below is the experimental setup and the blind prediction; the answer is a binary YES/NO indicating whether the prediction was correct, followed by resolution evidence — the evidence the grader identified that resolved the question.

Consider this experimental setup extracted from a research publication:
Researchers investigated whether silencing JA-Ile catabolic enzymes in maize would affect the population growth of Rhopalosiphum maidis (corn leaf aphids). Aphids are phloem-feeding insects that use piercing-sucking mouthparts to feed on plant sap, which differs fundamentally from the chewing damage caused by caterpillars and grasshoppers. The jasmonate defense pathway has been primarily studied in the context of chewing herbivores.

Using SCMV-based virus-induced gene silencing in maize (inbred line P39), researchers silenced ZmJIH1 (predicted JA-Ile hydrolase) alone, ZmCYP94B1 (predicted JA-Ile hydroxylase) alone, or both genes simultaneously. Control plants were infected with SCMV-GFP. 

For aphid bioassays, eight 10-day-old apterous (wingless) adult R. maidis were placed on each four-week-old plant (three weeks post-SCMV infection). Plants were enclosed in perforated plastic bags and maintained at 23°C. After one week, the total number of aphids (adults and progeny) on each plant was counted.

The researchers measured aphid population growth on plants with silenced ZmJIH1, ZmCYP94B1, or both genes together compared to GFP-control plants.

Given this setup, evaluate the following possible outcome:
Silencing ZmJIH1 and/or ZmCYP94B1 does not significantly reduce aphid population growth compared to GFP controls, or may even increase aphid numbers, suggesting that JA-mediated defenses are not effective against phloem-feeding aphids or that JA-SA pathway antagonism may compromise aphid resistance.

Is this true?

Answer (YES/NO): NO